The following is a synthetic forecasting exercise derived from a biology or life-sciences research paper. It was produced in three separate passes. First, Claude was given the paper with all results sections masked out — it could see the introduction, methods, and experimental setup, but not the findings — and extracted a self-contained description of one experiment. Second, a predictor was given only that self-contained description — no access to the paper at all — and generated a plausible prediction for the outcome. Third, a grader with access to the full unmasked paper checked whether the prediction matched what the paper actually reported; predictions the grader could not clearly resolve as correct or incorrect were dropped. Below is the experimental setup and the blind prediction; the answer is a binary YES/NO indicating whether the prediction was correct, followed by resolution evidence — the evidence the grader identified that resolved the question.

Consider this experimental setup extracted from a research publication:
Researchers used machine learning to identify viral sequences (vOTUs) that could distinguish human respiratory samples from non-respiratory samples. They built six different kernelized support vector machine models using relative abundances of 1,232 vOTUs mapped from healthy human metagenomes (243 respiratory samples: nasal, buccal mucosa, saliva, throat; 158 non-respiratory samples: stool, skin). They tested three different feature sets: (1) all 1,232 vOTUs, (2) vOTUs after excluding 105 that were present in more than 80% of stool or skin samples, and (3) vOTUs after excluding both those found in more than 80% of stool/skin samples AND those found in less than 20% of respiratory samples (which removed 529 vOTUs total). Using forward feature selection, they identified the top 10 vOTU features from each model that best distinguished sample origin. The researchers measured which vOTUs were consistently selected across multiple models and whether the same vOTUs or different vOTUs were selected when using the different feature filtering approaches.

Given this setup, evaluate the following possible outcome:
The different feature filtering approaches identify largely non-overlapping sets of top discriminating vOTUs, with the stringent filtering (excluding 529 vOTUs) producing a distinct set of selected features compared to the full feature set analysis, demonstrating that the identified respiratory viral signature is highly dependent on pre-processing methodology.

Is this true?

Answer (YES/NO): NO